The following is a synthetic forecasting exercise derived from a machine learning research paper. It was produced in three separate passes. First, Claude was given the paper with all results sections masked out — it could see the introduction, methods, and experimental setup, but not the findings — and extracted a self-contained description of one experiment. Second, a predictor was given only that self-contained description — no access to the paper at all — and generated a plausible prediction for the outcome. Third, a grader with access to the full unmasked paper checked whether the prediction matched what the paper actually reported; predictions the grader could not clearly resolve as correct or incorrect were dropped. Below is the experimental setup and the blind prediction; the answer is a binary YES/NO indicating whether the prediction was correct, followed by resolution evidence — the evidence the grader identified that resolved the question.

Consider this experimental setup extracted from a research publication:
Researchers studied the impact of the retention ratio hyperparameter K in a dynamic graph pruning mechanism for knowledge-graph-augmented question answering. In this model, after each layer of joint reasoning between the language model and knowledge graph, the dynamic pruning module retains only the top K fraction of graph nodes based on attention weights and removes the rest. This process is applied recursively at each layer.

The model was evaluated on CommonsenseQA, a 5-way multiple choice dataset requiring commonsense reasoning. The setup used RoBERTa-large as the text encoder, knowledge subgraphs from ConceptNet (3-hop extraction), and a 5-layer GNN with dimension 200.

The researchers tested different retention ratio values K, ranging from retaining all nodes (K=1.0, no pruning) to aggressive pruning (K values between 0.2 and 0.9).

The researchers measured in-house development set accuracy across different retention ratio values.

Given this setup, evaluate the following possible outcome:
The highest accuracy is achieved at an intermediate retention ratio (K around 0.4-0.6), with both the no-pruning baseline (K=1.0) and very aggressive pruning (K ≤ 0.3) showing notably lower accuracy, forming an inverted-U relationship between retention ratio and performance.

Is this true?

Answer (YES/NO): NO